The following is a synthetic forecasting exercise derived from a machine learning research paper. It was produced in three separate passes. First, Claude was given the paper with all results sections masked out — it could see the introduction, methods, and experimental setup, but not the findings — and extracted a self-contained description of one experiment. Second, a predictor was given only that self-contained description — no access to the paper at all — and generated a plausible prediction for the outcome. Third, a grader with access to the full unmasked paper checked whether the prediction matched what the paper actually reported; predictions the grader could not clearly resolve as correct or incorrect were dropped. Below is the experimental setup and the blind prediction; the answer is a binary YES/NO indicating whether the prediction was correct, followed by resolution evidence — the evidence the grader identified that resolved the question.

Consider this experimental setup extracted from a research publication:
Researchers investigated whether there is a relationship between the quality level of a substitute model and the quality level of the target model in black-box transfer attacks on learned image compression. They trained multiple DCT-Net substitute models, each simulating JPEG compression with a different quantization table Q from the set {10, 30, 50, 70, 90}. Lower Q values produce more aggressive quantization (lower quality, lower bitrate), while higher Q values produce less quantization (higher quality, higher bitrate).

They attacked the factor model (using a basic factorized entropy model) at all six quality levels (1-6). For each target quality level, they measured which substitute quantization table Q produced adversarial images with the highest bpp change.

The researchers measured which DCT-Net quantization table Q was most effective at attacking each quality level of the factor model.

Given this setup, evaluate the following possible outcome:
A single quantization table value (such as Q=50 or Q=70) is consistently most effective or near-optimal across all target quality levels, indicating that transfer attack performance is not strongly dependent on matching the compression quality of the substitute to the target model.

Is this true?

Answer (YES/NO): NO